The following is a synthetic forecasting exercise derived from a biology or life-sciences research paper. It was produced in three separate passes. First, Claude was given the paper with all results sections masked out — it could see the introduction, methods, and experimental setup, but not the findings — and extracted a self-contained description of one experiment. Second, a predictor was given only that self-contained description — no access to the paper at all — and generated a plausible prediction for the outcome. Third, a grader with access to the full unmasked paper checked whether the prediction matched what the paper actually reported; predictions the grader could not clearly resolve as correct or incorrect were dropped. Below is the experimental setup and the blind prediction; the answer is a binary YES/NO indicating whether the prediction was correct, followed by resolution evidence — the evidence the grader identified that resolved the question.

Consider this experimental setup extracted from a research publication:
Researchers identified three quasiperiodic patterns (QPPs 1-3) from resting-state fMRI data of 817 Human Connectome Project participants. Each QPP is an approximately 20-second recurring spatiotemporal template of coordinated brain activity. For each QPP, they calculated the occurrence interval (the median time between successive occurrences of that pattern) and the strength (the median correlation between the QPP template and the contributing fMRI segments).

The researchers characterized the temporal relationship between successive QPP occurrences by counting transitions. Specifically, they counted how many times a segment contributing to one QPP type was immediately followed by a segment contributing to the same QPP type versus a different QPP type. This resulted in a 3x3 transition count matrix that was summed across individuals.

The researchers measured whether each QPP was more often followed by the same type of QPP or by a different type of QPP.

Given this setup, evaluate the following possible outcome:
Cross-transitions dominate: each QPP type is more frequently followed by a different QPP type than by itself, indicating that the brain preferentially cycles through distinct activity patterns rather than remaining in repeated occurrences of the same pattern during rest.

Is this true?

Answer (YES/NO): YES